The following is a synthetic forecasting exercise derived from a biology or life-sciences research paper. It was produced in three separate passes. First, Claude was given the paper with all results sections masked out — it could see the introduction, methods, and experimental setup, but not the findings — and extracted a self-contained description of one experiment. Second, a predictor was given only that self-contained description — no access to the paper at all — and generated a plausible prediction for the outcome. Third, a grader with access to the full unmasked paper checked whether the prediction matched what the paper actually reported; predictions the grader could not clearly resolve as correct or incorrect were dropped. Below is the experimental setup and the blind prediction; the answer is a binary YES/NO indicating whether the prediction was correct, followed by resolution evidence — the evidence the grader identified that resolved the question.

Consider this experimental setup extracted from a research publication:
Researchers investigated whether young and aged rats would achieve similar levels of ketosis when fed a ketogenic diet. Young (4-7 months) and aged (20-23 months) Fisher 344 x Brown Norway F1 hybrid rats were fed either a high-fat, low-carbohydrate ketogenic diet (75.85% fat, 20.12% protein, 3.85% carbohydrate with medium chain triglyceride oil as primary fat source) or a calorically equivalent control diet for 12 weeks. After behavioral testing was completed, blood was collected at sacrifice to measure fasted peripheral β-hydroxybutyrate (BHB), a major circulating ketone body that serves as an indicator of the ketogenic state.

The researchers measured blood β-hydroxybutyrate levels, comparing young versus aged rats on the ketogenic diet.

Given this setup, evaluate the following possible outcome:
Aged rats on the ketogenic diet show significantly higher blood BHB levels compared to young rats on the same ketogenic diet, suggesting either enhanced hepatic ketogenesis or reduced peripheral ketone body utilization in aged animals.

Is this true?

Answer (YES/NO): NO